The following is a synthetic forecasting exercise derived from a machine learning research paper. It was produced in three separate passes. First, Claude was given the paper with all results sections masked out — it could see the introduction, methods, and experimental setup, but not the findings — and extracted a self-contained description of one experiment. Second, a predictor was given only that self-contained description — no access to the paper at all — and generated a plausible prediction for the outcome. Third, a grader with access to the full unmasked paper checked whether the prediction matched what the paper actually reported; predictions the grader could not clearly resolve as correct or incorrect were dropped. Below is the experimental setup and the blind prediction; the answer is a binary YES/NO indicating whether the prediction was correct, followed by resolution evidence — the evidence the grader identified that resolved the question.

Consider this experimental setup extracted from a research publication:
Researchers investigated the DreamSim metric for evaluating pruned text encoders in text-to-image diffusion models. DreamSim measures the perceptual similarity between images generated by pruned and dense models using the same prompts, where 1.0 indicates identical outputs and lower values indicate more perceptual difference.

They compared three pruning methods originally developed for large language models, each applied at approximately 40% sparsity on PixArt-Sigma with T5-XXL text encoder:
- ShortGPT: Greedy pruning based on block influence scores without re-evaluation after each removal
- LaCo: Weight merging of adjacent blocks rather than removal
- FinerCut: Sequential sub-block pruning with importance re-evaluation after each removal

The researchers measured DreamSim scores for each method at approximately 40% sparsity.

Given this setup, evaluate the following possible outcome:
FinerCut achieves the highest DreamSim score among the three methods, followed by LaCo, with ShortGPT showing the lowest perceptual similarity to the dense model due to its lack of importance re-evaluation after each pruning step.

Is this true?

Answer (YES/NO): YES